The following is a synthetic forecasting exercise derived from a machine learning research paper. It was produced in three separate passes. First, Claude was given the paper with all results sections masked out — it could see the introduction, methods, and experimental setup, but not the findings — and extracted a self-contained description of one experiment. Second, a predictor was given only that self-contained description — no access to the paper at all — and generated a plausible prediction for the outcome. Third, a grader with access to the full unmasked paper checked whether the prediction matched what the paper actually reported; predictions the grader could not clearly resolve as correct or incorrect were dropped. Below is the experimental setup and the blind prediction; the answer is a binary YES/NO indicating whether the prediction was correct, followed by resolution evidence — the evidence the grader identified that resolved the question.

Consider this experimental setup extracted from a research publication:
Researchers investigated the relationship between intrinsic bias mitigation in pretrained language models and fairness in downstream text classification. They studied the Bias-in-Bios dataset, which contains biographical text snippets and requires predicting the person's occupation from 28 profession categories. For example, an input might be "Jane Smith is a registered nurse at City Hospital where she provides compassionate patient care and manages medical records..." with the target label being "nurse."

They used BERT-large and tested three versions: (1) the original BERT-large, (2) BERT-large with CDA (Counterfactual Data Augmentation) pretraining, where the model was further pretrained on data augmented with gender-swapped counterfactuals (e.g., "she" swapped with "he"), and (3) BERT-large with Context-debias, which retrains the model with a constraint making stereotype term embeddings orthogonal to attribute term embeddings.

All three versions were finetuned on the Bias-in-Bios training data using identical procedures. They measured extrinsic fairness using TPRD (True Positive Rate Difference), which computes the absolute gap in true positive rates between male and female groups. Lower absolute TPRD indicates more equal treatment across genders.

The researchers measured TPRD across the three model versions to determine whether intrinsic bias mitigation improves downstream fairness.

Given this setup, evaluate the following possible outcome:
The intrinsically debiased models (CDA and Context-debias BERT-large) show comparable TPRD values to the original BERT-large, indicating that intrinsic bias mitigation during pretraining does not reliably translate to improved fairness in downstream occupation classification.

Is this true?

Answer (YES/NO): YES